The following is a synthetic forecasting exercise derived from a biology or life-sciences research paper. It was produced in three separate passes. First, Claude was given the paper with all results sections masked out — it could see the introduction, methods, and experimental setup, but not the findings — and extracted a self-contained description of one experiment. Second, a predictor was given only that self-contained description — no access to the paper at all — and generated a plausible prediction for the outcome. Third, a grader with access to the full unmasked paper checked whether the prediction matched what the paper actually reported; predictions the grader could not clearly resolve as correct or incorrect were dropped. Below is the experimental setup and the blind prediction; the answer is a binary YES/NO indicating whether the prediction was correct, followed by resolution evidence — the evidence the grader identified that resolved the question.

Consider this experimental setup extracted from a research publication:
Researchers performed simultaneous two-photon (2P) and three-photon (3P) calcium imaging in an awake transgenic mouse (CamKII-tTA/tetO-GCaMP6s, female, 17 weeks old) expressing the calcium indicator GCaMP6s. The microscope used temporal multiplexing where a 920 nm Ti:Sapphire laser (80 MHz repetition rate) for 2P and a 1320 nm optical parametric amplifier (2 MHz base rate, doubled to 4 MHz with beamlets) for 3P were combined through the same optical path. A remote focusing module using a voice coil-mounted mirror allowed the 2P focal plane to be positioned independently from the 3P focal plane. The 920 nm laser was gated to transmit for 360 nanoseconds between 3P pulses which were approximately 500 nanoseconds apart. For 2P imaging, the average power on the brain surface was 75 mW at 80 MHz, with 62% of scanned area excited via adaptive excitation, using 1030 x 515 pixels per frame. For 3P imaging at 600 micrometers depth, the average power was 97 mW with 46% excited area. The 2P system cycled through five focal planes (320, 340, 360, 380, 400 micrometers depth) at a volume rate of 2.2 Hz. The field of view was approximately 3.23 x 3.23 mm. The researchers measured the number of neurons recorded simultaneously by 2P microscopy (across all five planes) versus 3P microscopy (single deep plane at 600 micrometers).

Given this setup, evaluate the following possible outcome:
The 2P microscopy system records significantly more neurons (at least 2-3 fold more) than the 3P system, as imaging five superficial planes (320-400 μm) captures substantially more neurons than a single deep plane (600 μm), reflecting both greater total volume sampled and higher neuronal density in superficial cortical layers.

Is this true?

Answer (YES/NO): YES